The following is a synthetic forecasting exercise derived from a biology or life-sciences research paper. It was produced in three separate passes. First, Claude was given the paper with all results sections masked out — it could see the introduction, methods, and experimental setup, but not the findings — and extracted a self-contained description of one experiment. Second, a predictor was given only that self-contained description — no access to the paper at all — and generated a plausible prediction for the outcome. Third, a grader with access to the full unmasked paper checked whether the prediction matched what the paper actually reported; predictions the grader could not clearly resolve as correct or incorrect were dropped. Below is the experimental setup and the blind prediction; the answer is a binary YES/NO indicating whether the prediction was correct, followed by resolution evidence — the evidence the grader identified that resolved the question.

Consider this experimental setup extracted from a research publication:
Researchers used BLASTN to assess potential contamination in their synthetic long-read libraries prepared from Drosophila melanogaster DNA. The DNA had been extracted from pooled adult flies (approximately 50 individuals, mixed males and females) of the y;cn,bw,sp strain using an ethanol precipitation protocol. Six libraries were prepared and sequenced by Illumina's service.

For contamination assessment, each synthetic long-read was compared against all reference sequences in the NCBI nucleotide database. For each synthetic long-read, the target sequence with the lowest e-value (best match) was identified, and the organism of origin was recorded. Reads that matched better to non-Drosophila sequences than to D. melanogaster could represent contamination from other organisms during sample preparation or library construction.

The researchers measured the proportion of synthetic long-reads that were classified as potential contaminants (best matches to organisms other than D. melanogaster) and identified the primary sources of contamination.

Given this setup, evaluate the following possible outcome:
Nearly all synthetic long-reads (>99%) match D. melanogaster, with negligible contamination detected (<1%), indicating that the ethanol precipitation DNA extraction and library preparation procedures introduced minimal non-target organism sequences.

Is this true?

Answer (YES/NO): NO